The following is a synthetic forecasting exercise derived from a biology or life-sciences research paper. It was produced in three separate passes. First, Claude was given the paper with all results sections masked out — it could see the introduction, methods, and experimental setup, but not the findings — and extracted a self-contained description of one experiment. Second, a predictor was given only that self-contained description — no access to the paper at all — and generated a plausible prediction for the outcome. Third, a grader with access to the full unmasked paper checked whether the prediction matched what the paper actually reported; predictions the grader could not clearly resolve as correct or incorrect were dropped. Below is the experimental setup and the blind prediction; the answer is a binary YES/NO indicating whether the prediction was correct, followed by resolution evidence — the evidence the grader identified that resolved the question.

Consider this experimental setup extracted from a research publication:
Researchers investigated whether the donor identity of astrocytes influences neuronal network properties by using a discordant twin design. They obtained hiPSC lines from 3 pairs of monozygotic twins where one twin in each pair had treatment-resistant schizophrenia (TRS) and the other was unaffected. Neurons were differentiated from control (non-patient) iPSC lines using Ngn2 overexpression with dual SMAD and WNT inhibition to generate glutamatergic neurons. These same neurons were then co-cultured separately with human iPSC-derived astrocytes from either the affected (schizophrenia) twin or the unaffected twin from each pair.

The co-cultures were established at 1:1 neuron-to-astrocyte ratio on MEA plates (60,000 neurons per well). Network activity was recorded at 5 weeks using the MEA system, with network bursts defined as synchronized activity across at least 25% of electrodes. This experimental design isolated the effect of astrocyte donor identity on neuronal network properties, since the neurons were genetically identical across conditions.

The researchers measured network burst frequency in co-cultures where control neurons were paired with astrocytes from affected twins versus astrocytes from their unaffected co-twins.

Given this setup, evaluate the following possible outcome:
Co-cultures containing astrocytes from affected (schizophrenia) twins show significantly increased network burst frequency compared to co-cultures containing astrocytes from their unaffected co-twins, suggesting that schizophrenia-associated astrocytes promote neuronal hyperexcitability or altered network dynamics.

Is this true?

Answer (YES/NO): NO